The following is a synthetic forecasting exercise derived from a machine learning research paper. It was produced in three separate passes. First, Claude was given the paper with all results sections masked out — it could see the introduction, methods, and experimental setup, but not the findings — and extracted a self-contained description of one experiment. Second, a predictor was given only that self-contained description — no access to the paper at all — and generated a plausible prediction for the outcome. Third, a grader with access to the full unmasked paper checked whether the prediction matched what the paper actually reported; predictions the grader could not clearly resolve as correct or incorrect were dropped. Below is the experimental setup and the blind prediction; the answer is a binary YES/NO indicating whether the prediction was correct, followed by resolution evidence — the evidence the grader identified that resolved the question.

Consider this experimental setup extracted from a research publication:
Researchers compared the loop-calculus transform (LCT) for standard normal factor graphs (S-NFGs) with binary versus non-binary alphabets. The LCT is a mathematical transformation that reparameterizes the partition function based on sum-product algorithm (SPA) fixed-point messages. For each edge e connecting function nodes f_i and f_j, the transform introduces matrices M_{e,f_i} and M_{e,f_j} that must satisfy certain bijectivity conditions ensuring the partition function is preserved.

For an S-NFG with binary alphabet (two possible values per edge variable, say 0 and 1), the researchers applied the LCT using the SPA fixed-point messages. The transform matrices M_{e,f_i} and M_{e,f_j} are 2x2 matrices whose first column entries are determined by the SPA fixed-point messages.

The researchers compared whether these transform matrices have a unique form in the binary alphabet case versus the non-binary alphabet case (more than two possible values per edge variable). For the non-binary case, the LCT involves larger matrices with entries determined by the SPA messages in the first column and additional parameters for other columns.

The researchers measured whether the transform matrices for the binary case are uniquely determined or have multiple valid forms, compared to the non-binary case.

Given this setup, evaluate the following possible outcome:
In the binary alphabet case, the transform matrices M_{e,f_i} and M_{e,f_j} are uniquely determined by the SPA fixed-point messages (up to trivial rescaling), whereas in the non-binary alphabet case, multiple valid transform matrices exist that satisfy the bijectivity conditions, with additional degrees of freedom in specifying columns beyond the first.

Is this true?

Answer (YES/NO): YES